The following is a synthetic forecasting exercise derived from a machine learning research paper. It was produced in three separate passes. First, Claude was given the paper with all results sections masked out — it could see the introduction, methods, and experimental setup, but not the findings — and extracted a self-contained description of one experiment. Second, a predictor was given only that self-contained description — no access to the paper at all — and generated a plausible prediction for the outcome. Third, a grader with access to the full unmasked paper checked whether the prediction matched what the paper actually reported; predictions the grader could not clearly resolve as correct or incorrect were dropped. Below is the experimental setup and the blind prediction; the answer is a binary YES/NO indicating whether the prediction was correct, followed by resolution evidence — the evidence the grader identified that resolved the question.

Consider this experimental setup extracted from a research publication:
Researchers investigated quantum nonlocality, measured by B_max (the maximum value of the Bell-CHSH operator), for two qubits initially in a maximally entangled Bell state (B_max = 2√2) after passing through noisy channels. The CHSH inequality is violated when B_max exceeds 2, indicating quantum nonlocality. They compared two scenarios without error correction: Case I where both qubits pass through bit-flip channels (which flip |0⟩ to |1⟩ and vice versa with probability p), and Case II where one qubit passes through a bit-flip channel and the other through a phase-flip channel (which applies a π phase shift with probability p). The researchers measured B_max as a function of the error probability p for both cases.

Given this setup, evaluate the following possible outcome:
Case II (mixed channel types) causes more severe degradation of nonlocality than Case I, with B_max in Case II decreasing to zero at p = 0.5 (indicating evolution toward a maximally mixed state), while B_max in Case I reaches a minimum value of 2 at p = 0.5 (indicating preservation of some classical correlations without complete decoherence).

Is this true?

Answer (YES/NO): YES